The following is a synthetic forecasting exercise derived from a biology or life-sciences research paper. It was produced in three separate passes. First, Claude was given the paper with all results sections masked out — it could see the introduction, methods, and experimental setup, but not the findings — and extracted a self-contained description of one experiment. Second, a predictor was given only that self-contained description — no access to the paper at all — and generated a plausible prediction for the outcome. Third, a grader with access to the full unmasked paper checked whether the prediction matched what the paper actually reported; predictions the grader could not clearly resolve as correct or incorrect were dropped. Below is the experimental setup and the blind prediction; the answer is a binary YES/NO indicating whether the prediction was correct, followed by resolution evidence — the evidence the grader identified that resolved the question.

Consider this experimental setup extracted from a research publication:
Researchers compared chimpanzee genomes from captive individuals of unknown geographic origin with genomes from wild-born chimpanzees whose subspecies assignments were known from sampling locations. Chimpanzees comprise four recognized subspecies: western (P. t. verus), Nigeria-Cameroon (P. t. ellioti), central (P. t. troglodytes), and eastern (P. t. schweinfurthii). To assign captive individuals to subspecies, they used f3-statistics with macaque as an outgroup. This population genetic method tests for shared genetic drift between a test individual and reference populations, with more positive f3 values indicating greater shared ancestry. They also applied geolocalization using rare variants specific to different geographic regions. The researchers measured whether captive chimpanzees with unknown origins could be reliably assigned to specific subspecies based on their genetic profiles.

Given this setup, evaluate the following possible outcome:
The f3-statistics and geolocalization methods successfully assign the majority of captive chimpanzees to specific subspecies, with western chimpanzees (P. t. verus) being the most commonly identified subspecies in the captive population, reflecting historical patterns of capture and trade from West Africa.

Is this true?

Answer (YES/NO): YES